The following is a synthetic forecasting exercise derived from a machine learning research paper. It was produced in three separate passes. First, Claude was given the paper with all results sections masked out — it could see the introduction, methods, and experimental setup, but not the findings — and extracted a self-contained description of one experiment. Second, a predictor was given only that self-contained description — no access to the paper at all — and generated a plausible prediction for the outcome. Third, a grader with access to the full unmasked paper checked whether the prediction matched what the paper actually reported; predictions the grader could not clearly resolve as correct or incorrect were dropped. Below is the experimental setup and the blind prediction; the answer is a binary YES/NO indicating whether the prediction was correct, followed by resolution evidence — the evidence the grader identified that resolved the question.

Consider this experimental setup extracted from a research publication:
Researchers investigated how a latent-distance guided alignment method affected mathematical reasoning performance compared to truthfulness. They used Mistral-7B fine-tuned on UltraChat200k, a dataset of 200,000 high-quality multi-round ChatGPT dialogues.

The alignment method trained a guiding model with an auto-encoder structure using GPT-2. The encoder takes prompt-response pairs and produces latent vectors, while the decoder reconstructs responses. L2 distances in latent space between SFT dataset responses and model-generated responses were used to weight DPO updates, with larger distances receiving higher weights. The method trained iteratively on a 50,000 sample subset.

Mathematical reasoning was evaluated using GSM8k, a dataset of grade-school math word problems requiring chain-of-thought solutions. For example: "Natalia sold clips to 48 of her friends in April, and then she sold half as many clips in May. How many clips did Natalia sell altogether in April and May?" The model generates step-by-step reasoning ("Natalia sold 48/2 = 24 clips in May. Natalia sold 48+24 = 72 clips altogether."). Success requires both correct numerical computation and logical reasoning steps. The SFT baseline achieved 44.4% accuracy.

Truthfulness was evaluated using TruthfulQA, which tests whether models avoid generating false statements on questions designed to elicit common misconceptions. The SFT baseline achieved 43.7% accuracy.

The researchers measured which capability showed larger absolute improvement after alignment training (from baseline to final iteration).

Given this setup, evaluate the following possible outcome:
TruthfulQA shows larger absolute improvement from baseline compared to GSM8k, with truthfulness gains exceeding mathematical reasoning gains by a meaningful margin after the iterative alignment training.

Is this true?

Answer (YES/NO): YES